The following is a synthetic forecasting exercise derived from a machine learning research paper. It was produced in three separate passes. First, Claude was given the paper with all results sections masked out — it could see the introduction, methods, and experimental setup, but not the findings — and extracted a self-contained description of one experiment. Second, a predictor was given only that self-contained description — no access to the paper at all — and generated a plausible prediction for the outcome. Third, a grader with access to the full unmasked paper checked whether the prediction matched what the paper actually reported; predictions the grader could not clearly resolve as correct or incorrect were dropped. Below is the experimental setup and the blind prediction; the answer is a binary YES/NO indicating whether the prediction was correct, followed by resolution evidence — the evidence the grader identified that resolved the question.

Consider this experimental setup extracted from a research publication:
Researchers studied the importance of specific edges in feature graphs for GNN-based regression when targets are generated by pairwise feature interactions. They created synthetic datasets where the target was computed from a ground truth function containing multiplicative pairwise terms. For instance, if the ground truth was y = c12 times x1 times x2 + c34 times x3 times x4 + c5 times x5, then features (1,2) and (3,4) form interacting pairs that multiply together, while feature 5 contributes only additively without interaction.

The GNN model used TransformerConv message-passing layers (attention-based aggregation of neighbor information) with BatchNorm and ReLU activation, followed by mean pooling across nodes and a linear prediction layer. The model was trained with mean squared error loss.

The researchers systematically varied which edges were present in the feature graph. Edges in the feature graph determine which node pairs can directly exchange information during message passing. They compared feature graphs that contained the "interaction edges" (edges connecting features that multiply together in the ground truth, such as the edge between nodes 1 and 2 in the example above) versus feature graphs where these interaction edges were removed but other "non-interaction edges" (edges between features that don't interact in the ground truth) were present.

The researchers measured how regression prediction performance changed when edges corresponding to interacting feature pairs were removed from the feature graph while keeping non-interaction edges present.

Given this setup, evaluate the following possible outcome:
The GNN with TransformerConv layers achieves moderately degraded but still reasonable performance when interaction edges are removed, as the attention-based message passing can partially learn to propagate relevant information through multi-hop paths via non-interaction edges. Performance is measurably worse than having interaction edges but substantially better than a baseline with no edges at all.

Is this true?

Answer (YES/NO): YES